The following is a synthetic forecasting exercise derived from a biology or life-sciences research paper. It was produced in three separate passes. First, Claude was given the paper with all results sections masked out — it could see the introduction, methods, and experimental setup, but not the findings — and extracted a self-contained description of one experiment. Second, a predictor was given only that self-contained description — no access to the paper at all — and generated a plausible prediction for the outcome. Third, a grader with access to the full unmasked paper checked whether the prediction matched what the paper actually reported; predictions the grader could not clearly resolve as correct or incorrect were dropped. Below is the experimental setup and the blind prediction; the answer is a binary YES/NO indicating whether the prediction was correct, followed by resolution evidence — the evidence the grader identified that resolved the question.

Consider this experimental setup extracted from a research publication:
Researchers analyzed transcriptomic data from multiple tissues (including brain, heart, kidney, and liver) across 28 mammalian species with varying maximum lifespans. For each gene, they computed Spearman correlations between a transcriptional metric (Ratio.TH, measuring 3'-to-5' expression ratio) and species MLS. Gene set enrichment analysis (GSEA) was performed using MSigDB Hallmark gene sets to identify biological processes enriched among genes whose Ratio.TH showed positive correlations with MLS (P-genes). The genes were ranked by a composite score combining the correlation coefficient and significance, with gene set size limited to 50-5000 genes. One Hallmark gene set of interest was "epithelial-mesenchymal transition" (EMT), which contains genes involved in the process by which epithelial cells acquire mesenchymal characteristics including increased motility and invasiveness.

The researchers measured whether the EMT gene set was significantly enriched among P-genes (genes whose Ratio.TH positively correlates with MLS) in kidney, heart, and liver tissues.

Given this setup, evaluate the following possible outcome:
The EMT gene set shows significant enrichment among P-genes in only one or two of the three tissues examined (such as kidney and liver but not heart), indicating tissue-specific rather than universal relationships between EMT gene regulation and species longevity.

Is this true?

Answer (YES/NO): NO